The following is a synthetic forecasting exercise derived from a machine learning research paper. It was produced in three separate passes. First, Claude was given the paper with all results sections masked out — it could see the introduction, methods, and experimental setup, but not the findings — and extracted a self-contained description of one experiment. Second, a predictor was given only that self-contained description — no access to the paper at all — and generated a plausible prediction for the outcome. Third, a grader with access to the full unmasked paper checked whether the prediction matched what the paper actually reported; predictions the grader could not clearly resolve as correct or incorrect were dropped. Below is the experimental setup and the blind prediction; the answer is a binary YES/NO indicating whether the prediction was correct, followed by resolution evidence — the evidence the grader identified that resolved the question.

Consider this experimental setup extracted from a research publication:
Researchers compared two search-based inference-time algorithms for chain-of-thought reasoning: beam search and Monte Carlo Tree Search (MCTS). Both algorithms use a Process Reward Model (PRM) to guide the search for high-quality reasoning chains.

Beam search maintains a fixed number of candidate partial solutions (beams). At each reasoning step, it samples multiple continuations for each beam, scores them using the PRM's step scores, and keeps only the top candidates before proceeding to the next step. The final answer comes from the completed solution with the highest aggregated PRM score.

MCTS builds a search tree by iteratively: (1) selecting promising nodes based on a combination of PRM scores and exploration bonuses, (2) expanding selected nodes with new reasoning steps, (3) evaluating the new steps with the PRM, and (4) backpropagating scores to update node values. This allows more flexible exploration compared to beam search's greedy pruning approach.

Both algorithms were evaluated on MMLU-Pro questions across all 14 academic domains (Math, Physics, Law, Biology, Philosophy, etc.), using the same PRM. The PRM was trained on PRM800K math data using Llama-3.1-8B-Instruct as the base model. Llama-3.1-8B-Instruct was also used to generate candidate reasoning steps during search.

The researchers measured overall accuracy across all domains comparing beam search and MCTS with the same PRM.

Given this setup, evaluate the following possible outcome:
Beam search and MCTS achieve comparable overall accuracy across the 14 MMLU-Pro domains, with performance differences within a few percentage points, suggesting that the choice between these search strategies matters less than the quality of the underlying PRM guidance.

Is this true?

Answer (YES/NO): NO